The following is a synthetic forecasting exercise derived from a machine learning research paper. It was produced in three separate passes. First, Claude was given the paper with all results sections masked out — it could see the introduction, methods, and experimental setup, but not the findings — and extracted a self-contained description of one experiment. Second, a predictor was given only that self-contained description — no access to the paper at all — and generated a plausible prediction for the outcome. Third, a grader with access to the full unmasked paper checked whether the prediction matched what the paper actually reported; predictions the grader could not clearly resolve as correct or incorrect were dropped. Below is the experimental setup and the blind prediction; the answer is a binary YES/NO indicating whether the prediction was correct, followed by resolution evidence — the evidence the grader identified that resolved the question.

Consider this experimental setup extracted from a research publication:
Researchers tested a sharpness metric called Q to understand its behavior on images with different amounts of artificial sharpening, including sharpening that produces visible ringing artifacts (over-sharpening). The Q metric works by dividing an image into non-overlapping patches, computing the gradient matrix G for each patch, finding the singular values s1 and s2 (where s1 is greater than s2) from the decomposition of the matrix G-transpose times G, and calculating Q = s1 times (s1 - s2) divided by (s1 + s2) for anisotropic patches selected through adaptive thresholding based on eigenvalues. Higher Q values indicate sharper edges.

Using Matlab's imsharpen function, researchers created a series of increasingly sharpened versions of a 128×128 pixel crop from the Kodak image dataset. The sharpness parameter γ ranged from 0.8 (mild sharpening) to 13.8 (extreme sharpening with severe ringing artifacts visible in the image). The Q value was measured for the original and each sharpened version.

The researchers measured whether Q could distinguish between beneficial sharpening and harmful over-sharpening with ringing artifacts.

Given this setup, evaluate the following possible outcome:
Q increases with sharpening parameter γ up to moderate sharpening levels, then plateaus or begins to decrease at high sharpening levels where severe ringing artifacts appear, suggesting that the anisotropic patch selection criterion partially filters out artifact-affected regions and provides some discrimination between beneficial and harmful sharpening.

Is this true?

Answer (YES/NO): NO